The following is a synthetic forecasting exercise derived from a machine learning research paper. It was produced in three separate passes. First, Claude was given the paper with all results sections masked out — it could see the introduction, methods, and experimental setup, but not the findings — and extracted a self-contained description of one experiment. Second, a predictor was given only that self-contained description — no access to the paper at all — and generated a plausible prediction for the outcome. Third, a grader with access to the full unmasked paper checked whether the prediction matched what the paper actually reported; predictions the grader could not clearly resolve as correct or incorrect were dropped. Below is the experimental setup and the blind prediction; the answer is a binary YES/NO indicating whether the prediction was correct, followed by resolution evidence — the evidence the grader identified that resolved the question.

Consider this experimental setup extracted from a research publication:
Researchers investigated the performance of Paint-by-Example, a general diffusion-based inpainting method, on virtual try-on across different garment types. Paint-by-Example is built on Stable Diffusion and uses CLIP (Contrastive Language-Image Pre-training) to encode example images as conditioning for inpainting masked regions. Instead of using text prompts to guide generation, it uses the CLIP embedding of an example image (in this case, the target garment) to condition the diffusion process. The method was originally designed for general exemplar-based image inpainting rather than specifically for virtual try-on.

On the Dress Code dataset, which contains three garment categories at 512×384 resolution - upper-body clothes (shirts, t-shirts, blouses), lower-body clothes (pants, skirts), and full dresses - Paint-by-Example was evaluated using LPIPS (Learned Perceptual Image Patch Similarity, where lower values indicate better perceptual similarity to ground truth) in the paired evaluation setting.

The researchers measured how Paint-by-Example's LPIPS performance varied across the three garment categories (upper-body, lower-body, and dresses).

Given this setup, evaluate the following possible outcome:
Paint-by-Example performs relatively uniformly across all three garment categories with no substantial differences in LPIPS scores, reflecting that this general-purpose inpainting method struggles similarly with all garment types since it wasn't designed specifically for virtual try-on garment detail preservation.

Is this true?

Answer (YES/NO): NO